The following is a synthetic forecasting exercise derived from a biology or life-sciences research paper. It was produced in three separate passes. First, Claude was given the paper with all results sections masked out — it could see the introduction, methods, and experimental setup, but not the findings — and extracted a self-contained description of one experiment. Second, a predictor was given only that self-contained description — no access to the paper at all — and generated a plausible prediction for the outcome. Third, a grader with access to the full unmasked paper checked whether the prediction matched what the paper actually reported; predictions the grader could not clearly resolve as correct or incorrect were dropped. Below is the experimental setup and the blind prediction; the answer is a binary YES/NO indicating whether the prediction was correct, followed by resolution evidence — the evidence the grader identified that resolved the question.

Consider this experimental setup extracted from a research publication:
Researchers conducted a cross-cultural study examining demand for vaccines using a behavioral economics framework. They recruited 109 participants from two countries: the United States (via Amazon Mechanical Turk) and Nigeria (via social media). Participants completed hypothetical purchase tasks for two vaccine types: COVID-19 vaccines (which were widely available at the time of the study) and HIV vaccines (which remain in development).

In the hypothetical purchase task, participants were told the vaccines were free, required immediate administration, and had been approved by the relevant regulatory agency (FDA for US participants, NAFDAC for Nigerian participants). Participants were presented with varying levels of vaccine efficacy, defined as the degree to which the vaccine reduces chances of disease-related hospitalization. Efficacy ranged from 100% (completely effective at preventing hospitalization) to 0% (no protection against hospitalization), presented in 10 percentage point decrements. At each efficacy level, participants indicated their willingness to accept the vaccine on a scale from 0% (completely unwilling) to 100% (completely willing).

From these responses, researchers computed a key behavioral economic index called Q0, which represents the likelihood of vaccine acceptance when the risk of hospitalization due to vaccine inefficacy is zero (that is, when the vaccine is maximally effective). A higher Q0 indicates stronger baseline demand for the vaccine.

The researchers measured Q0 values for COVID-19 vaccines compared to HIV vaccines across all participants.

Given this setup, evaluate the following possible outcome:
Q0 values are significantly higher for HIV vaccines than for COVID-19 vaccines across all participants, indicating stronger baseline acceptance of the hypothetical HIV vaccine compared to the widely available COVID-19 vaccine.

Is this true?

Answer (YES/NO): YES